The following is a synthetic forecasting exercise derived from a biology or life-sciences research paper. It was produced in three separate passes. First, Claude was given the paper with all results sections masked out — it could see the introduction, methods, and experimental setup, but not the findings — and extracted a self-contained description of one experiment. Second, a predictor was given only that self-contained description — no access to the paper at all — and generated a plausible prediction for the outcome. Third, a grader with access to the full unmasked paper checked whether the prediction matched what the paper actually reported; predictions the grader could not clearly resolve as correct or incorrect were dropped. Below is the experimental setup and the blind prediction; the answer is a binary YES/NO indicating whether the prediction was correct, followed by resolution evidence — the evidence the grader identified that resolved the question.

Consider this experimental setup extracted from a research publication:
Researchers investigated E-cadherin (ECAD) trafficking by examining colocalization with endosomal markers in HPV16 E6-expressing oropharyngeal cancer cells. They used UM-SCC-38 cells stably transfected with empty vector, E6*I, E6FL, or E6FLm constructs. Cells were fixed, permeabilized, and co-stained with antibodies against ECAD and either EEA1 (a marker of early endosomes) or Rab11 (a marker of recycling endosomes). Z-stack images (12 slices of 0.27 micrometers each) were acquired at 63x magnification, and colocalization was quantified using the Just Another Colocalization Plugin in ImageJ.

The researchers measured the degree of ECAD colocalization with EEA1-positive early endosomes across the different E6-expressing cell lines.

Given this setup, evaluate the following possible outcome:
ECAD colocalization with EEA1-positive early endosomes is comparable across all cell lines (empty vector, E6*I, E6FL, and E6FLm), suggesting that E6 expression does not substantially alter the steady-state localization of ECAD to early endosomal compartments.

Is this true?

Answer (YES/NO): YES